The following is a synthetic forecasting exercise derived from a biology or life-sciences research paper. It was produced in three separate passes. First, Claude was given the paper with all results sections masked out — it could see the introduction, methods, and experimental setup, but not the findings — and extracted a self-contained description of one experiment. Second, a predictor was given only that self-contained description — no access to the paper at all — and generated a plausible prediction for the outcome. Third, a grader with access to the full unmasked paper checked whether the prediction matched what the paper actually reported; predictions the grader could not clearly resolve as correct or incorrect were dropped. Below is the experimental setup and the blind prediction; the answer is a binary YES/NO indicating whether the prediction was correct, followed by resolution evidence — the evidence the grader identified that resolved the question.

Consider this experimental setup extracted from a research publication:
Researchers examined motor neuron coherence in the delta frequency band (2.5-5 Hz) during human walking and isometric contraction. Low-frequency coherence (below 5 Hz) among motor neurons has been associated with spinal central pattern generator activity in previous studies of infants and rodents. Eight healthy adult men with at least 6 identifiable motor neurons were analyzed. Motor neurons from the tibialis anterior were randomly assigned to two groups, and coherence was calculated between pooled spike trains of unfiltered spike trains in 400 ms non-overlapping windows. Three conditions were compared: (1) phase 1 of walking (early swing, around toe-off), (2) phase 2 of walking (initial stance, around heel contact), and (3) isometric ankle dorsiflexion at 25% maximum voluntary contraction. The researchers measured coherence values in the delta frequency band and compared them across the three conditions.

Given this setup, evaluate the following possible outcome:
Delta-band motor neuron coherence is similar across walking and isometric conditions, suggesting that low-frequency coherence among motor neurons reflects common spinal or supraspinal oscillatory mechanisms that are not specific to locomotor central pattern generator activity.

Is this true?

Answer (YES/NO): NO